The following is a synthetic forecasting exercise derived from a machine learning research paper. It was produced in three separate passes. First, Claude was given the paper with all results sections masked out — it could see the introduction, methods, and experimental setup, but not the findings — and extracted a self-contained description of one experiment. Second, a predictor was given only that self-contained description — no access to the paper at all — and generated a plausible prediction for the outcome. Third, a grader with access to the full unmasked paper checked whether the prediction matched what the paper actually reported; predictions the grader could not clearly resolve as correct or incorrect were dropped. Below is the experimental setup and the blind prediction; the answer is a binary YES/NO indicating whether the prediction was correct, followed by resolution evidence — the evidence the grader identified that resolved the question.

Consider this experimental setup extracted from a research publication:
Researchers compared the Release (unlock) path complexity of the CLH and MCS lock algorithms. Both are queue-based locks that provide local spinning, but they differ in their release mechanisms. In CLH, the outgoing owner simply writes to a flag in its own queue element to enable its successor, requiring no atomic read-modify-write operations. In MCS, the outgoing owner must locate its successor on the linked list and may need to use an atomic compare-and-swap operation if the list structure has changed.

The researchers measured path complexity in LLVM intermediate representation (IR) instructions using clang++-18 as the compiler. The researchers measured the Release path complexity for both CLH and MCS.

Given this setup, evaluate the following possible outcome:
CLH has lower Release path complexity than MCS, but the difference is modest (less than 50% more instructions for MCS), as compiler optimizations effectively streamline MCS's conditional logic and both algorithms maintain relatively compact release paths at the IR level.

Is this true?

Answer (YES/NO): NO